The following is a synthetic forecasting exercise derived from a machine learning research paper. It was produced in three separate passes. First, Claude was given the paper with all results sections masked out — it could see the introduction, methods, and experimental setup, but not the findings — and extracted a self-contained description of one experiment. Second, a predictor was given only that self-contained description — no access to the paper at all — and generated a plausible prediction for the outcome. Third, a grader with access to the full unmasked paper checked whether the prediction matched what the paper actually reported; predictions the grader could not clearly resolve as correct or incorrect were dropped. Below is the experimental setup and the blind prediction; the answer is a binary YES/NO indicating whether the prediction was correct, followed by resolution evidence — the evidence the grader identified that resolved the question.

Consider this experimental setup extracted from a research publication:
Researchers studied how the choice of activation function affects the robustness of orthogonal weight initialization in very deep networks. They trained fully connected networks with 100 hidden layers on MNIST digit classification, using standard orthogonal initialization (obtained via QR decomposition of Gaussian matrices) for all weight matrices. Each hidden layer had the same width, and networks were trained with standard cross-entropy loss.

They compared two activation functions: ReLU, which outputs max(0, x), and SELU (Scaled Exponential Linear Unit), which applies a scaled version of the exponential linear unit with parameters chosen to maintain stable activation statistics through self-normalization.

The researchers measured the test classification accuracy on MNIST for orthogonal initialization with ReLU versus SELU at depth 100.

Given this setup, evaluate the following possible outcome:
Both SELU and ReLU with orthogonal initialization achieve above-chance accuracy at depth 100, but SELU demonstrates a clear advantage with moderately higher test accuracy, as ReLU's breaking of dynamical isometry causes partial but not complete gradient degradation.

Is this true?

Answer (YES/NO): NO